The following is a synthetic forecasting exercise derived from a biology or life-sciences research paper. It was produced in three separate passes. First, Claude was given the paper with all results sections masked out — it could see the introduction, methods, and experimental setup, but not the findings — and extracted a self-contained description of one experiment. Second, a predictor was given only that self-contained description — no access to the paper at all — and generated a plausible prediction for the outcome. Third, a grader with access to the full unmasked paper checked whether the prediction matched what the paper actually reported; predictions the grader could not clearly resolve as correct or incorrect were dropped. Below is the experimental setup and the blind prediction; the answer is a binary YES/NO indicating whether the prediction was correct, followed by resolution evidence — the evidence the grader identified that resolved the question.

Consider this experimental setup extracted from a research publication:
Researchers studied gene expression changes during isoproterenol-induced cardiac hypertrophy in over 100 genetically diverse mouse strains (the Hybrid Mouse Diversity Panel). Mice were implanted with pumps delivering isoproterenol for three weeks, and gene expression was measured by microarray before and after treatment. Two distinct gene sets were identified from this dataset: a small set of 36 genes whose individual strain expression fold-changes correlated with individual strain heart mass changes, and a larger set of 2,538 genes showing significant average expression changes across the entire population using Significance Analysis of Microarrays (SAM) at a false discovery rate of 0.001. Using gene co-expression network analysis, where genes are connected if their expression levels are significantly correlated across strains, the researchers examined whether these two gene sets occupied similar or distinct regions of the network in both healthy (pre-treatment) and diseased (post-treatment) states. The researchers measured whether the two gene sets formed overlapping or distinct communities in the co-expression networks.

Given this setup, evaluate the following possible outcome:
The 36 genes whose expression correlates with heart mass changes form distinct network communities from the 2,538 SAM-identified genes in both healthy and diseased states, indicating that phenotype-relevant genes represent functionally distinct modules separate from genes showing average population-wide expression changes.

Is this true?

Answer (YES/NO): YES